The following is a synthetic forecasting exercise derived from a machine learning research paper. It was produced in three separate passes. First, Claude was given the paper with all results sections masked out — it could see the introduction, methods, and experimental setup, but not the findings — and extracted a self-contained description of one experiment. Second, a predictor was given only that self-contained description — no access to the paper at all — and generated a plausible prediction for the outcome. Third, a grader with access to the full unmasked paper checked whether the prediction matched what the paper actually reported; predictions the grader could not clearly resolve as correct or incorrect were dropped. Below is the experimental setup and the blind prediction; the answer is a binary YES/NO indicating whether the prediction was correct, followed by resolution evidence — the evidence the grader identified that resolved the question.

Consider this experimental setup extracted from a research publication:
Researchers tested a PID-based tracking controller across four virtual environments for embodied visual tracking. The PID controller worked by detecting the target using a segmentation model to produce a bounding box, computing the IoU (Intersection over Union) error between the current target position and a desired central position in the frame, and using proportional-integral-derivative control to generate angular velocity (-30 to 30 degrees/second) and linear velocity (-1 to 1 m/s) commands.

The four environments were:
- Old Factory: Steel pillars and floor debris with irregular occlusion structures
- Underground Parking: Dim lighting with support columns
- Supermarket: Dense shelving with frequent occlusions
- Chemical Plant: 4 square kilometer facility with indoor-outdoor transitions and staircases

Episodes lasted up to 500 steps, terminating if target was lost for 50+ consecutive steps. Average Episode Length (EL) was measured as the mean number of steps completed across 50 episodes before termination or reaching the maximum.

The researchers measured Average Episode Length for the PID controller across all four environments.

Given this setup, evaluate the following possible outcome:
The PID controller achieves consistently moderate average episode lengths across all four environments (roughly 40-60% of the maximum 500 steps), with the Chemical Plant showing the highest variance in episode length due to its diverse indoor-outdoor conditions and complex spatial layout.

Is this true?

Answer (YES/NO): NO